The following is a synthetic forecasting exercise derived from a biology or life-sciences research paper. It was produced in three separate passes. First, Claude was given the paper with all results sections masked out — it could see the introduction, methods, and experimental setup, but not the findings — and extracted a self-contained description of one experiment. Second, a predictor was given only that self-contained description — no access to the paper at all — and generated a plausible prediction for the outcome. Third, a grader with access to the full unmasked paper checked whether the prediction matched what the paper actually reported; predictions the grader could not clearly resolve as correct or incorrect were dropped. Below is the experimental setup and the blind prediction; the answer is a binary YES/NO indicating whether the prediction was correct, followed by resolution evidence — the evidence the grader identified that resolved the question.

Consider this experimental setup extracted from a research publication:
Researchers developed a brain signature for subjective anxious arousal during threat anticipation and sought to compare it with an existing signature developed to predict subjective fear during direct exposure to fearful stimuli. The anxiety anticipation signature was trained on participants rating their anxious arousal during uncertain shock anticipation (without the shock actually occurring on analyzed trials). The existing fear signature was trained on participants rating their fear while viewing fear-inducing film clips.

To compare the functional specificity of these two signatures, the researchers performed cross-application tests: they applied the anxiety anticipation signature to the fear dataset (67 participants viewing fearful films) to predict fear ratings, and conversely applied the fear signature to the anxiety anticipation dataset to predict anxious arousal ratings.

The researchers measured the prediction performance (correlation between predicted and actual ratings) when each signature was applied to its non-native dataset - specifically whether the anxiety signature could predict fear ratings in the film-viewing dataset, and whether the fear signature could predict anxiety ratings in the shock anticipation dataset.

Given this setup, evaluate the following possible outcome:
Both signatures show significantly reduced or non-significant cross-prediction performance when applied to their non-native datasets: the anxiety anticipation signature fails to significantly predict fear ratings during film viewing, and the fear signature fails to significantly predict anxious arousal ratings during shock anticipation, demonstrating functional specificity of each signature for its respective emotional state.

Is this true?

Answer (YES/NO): NO